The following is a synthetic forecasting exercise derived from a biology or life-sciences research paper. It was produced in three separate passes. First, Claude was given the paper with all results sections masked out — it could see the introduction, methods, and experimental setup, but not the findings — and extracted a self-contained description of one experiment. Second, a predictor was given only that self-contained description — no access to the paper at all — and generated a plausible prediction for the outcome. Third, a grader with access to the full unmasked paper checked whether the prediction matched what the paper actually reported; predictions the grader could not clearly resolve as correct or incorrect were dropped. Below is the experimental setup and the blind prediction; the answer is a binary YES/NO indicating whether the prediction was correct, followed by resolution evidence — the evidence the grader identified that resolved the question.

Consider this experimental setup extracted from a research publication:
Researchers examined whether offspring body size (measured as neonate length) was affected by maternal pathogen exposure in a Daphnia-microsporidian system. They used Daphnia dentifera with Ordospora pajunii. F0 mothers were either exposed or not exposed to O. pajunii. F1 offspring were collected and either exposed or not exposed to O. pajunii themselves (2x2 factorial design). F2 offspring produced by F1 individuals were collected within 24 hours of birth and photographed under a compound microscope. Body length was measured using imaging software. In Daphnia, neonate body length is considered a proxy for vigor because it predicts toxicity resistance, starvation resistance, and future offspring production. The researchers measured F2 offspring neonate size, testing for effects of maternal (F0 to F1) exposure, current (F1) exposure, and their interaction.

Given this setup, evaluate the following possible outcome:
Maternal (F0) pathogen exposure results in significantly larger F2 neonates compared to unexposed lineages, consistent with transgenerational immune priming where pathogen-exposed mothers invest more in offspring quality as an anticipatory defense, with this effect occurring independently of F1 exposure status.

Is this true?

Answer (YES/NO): NO